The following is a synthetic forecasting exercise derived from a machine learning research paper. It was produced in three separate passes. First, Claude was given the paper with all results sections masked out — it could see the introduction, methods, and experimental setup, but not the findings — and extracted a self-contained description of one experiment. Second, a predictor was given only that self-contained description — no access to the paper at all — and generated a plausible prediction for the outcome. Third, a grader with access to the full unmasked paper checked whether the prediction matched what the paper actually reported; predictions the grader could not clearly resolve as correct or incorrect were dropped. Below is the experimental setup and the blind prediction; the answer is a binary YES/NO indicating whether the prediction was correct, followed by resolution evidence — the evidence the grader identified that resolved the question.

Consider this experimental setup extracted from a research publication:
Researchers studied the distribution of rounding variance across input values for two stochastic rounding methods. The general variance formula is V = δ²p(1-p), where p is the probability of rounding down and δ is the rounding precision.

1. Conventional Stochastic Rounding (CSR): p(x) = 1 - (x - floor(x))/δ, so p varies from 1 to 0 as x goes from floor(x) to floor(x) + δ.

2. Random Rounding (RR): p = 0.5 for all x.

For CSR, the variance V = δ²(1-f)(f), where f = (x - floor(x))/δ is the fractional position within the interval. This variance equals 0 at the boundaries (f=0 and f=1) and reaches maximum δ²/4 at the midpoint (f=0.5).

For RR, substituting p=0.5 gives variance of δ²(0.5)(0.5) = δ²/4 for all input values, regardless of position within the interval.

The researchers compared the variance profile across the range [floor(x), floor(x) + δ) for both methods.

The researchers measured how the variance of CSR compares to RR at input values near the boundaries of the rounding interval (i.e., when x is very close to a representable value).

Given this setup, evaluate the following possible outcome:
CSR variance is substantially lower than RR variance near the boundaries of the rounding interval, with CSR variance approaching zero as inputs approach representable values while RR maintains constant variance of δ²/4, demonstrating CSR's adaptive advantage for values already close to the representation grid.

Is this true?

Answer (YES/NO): YES